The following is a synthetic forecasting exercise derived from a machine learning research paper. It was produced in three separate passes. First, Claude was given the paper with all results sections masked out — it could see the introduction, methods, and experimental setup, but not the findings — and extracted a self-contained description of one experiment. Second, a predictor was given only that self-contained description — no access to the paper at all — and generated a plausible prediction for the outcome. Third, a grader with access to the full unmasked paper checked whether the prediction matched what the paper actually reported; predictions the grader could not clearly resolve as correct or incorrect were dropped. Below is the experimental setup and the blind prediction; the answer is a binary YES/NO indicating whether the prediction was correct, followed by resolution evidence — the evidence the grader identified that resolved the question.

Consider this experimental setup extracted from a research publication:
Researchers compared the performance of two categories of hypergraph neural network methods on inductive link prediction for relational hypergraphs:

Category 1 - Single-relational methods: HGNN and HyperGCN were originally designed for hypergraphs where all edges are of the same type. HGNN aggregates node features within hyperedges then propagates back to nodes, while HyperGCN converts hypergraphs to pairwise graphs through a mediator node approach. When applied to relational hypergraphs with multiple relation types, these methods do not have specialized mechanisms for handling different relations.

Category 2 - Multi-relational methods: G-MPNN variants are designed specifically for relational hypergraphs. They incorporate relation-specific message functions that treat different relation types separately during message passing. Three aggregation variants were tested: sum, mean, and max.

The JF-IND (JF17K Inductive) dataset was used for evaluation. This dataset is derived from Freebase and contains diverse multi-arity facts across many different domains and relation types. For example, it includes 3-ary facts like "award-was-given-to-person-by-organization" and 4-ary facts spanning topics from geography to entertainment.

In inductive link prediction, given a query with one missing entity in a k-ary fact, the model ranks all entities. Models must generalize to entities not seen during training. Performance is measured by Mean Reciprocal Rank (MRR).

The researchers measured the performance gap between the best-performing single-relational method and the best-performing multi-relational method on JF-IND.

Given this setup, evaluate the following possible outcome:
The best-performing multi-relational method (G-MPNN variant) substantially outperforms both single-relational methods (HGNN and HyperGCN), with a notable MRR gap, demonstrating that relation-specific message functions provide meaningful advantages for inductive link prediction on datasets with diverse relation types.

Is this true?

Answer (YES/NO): YES